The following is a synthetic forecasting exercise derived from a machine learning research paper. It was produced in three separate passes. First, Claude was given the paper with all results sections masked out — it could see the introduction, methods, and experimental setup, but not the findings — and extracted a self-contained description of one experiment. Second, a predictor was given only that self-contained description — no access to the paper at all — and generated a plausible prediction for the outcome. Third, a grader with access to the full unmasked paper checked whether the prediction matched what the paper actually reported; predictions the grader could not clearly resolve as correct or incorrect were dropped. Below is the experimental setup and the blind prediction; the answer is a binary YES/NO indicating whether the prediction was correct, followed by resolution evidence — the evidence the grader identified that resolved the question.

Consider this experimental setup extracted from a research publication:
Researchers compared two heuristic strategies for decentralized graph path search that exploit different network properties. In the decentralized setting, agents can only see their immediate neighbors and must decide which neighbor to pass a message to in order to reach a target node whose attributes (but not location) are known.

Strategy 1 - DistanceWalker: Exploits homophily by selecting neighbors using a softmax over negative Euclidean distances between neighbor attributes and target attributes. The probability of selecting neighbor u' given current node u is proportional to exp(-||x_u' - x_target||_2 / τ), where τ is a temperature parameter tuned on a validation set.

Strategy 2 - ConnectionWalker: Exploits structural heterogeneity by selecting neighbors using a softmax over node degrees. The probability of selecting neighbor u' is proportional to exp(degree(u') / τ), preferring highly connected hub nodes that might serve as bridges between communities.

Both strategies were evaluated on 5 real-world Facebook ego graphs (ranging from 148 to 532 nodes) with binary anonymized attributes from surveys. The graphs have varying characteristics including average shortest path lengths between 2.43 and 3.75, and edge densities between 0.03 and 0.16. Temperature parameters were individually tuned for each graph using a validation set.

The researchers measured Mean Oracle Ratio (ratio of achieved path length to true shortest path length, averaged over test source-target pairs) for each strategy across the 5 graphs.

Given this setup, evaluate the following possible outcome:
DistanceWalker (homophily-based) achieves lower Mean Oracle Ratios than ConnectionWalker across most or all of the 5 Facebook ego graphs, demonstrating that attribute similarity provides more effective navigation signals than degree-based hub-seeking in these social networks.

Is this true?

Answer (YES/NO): YES